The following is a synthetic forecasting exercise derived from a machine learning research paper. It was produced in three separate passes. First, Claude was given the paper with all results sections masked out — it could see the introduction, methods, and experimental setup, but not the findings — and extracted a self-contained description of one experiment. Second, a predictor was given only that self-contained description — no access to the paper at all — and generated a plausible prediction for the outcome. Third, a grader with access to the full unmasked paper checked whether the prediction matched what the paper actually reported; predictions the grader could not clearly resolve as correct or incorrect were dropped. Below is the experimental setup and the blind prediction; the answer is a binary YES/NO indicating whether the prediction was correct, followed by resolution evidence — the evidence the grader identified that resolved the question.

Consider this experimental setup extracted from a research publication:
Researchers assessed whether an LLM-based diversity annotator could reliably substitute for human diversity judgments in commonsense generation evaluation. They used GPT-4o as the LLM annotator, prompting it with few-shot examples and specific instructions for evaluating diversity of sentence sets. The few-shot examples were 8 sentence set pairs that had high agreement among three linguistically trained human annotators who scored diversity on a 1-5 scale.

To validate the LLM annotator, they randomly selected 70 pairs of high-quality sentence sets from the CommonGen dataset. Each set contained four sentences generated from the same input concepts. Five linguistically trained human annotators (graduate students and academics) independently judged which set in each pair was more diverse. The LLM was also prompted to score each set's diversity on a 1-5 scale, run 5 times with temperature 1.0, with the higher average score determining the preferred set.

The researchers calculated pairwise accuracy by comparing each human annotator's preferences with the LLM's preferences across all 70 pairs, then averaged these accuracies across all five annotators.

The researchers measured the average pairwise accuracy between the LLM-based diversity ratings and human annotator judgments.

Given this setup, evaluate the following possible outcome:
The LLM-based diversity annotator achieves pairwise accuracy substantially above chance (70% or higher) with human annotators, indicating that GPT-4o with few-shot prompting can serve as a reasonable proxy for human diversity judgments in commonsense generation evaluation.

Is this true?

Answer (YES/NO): YES